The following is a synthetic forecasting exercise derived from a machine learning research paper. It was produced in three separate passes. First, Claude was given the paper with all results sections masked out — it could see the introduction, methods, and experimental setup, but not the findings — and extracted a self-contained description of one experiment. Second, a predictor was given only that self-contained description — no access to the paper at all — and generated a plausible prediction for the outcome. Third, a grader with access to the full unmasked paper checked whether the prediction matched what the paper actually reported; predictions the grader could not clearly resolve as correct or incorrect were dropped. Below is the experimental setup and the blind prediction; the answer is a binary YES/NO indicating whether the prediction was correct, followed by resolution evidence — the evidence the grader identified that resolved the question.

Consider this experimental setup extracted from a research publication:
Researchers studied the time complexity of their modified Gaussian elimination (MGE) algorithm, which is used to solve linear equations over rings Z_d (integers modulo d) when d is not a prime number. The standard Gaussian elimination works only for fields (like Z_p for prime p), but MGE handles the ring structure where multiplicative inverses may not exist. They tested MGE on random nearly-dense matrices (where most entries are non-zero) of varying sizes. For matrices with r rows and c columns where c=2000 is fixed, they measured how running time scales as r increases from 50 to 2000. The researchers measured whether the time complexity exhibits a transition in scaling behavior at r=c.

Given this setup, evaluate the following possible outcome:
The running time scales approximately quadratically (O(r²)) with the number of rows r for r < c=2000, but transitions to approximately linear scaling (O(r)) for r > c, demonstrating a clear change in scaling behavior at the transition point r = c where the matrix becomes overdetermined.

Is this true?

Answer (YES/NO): NO